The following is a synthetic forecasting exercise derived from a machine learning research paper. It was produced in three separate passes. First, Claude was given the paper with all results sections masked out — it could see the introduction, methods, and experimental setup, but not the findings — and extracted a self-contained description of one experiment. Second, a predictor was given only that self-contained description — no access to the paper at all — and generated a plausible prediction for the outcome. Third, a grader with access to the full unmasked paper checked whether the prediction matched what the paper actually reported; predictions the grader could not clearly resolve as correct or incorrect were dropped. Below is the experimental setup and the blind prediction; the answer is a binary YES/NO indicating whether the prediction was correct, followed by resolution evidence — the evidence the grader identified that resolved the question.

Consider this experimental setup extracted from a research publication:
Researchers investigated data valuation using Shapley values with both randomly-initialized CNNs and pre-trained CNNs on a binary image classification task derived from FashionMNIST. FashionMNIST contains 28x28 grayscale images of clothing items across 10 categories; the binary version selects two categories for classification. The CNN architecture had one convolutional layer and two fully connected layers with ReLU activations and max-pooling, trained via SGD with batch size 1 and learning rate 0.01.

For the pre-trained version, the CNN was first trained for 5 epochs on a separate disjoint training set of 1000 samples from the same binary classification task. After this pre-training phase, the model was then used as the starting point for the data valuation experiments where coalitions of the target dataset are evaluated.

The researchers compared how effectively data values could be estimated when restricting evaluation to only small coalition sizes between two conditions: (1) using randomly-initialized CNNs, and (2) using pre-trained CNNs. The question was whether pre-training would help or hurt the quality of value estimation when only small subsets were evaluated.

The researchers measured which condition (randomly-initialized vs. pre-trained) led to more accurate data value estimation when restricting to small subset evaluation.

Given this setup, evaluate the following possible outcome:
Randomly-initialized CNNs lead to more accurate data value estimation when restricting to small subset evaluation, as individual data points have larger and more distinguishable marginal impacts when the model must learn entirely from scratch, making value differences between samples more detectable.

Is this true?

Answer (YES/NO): NO